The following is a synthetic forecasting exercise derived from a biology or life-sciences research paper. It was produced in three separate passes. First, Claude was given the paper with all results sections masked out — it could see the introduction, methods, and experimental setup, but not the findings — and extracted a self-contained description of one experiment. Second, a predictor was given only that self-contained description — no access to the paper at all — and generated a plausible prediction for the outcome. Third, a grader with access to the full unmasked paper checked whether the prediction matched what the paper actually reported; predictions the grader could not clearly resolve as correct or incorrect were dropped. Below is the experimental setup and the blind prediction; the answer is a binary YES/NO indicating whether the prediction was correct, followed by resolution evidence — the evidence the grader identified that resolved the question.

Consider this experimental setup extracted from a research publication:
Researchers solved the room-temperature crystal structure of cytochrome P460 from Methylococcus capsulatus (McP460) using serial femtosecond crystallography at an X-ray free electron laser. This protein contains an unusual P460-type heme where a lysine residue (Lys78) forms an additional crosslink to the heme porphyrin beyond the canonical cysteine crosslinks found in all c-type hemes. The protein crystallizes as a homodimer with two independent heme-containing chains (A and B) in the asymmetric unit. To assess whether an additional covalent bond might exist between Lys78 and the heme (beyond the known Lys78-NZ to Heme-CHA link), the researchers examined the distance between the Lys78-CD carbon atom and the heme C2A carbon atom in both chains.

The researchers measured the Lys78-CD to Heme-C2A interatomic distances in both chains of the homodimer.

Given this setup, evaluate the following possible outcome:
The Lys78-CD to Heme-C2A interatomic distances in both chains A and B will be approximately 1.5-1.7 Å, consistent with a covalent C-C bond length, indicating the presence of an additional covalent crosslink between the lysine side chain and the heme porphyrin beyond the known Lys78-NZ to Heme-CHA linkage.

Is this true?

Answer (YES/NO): NO